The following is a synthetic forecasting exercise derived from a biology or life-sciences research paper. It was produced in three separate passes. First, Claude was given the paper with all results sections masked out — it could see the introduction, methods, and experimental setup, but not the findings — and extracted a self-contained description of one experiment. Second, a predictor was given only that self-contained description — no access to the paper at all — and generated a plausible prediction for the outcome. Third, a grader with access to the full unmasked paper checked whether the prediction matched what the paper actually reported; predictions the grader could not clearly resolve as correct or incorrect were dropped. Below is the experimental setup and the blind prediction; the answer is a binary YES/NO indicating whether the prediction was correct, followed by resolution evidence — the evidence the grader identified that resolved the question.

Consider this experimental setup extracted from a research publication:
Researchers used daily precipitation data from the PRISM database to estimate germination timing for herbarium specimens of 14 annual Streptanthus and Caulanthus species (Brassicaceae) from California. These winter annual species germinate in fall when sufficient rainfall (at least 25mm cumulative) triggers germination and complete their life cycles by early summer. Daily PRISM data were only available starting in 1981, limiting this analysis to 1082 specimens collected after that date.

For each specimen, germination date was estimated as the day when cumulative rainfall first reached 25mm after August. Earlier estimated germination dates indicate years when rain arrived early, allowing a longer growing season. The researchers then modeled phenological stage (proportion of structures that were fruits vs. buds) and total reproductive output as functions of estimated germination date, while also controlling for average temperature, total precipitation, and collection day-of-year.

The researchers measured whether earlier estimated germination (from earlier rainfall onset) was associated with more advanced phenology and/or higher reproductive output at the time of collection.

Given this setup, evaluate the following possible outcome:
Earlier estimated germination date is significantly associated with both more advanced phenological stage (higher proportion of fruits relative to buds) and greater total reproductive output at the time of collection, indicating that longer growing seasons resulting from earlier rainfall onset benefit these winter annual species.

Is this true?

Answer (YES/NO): NO